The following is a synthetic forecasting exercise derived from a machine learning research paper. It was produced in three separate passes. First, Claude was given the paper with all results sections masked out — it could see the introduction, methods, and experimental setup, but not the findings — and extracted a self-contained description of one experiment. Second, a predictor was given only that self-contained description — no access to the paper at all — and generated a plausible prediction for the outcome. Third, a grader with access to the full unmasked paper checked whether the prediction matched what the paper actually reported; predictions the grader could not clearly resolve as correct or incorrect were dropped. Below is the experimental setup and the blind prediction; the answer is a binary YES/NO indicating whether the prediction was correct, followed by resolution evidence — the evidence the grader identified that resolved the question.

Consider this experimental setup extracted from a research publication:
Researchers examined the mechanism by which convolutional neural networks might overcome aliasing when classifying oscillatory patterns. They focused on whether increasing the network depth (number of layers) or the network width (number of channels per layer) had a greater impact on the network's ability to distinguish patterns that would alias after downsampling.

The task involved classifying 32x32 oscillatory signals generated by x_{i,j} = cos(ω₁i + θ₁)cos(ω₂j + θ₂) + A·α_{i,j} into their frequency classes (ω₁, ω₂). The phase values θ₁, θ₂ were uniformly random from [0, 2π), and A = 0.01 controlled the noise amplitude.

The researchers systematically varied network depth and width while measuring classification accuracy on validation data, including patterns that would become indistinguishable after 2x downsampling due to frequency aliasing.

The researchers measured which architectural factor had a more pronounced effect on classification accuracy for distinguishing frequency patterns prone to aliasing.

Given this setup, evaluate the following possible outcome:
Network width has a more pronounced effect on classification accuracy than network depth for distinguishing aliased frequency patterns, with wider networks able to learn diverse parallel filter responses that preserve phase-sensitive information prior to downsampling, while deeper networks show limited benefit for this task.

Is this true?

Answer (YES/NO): YES